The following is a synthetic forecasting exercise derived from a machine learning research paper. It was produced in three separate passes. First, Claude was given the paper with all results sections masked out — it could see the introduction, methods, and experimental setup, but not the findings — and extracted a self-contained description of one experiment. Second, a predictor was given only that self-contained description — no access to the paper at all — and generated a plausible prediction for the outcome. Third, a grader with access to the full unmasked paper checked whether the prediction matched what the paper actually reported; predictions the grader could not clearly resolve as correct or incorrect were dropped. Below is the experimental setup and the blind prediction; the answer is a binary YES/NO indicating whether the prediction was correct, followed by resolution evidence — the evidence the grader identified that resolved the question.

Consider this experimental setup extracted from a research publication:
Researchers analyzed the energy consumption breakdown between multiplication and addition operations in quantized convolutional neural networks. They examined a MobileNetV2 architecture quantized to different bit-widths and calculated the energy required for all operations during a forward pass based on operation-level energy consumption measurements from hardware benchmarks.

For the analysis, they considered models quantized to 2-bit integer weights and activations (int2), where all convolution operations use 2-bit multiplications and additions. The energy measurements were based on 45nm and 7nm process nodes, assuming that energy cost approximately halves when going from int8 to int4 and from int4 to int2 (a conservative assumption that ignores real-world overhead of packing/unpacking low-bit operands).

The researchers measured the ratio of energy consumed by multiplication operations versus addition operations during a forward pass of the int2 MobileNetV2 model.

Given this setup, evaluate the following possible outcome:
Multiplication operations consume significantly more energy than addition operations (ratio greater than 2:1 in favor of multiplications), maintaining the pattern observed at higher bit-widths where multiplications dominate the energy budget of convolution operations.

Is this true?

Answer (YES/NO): YES